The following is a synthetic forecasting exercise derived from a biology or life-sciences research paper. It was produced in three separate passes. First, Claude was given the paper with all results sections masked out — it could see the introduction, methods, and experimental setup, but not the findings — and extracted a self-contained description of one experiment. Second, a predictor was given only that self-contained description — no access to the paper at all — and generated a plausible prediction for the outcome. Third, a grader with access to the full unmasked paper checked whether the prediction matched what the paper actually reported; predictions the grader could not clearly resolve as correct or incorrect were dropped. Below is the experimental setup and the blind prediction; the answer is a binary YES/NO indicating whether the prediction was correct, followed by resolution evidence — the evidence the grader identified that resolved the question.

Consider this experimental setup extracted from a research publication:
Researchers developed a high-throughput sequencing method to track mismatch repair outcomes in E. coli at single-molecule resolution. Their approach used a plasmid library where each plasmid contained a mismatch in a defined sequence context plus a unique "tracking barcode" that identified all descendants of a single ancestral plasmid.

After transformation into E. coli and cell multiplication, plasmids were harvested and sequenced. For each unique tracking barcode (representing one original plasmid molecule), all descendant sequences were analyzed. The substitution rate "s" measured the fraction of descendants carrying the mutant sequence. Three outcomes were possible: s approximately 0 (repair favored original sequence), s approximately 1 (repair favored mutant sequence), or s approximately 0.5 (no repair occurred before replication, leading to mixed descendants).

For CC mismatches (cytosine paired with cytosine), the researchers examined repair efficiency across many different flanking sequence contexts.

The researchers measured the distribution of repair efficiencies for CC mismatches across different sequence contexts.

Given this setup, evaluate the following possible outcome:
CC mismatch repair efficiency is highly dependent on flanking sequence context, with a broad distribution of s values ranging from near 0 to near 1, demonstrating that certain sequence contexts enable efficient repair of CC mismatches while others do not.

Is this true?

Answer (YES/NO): NO